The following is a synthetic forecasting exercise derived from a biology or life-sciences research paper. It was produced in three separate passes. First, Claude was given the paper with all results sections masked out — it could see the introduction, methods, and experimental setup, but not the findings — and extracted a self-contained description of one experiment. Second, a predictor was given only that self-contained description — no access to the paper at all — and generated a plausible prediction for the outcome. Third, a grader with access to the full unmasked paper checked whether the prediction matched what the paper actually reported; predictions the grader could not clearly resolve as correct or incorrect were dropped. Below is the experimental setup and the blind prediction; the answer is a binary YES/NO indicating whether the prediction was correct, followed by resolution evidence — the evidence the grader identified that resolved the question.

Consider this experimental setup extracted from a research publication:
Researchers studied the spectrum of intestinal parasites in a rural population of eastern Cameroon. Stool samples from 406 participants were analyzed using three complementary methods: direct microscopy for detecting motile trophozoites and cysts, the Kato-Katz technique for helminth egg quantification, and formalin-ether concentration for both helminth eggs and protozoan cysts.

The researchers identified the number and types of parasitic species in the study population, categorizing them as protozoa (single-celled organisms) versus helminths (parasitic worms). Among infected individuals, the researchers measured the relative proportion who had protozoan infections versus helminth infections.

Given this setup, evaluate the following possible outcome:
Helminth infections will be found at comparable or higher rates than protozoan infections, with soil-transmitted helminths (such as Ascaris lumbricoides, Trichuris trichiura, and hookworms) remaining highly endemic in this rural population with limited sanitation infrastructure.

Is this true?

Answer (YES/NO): NO